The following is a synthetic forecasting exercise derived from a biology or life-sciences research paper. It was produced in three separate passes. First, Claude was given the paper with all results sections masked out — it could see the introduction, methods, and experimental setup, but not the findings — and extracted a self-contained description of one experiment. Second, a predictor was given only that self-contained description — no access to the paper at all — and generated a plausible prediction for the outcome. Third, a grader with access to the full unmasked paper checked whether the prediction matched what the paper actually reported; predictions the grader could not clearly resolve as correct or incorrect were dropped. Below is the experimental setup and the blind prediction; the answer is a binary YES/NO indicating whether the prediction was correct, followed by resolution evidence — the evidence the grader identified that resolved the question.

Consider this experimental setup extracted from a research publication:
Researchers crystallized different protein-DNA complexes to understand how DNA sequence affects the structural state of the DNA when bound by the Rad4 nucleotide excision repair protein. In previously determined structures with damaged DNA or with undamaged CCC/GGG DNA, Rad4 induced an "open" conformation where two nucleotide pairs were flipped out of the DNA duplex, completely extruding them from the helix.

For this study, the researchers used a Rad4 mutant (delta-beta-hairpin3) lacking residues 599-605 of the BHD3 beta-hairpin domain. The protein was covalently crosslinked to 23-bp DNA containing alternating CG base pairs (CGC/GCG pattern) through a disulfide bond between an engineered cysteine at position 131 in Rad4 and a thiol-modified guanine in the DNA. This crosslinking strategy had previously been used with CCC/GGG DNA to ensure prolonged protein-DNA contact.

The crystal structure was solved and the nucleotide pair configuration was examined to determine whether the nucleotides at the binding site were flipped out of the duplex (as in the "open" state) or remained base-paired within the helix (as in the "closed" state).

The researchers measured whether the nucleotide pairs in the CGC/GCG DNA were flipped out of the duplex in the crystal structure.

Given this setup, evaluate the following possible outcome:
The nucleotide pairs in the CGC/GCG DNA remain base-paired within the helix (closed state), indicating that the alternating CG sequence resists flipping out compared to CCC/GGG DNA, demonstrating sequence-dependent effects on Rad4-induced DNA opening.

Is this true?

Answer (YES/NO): YES